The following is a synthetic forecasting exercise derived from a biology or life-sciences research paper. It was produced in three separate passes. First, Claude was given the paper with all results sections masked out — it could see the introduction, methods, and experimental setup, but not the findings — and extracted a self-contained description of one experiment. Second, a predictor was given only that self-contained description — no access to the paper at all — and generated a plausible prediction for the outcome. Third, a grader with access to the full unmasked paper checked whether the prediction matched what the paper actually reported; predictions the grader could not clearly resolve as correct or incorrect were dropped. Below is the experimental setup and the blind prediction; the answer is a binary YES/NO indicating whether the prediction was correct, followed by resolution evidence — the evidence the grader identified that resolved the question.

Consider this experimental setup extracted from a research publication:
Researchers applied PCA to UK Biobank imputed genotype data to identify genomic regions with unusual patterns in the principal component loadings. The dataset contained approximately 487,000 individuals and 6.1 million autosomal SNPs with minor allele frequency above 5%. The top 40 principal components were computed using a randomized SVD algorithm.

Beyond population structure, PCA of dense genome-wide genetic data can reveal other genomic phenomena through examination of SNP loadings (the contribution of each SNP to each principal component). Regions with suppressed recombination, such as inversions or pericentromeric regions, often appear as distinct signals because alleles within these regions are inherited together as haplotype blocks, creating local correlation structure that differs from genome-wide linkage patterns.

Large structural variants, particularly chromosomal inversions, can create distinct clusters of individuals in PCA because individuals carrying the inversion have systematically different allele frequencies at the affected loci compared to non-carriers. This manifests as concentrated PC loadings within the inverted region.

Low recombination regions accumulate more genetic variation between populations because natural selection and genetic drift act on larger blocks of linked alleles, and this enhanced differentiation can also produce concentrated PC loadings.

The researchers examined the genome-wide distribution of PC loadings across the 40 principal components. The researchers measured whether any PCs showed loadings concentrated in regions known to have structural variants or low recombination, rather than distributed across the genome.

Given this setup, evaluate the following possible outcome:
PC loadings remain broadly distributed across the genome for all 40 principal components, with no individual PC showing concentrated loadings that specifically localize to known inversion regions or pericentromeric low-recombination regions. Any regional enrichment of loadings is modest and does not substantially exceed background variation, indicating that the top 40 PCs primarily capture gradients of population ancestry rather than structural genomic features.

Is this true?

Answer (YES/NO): NO